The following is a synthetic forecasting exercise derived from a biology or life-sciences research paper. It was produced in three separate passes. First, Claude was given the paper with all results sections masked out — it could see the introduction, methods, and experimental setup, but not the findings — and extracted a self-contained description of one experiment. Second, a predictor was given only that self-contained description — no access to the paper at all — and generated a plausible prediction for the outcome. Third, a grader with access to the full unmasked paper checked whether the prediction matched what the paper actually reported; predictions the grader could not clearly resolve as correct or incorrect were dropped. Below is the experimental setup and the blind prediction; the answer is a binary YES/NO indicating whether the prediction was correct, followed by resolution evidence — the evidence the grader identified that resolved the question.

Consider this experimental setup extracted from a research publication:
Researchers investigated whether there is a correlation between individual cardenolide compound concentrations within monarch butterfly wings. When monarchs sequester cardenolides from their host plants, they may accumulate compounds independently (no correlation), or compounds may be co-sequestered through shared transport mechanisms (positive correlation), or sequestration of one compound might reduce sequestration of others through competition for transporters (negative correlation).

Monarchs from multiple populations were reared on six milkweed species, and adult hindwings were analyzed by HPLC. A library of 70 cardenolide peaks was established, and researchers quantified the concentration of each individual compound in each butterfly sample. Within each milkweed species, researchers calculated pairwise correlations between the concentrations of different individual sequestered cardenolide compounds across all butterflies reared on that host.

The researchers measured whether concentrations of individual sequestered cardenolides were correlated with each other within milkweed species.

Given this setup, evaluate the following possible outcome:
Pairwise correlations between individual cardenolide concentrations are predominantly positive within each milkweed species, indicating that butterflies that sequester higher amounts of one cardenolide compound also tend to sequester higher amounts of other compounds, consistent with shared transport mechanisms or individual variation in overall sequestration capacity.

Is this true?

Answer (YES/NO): YES